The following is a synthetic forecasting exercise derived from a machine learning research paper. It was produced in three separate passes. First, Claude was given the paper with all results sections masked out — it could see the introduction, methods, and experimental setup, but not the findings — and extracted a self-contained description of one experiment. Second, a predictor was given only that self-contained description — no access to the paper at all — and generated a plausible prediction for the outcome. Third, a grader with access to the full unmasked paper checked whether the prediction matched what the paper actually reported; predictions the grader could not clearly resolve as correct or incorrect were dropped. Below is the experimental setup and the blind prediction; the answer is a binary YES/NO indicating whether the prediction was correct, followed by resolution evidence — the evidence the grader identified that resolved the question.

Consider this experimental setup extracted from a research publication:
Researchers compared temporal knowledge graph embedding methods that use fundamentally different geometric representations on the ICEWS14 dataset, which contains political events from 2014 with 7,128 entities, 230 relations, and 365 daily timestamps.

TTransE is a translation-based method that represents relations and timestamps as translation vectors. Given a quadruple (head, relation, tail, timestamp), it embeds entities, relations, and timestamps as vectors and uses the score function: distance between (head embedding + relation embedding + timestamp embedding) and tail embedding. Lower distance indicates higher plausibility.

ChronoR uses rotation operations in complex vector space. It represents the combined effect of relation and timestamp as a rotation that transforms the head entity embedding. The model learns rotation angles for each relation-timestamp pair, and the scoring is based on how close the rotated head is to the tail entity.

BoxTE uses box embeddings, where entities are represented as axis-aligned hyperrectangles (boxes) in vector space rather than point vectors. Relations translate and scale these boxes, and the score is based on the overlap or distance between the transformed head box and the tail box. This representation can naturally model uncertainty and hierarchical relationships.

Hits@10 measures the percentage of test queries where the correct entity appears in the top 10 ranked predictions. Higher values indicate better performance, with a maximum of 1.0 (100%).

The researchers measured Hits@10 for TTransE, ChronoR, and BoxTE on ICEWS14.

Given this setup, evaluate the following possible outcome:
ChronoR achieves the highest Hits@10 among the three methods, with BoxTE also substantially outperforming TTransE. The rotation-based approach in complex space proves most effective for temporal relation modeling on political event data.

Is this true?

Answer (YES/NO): YES